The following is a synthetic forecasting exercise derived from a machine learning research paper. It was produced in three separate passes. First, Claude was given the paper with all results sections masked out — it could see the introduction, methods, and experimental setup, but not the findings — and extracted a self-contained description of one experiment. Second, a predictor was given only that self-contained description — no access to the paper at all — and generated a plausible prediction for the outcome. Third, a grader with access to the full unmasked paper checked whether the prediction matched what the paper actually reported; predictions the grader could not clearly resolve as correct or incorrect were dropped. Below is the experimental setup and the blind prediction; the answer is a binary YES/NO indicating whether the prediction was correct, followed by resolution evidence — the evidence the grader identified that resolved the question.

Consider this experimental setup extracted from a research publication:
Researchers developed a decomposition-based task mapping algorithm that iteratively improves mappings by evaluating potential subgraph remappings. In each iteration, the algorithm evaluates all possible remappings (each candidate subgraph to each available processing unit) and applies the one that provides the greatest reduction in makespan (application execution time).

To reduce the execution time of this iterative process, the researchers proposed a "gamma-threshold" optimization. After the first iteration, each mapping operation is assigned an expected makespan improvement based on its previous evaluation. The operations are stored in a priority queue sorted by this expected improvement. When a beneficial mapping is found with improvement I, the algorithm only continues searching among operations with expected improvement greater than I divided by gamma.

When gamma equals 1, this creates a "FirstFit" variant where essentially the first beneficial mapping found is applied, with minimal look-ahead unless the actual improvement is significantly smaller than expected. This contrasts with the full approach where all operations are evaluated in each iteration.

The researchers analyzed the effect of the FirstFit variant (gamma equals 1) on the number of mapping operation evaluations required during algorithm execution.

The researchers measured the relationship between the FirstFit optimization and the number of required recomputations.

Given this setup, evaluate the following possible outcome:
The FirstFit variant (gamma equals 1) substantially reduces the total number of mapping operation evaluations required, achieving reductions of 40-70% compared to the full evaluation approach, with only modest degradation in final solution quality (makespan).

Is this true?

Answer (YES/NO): NO